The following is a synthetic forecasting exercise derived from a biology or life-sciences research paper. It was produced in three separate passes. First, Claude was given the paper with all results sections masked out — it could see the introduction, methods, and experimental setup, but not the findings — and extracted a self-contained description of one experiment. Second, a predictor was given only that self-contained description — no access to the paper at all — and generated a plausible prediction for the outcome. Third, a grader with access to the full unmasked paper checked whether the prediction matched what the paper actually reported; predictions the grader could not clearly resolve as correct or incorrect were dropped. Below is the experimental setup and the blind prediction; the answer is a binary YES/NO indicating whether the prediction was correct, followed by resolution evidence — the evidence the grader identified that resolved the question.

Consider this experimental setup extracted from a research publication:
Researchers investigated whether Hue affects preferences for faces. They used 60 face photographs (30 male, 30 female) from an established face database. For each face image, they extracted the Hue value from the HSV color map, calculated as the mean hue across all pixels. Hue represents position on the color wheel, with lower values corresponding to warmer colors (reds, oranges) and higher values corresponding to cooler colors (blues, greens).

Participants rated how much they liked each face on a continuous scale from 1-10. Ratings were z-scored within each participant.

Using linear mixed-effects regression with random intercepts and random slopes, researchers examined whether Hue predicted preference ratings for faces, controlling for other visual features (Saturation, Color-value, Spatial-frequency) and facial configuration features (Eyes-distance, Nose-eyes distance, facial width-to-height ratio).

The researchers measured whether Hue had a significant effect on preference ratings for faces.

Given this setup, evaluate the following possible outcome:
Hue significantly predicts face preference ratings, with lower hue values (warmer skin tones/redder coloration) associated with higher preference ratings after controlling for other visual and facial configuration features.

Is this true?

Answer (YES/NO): NO